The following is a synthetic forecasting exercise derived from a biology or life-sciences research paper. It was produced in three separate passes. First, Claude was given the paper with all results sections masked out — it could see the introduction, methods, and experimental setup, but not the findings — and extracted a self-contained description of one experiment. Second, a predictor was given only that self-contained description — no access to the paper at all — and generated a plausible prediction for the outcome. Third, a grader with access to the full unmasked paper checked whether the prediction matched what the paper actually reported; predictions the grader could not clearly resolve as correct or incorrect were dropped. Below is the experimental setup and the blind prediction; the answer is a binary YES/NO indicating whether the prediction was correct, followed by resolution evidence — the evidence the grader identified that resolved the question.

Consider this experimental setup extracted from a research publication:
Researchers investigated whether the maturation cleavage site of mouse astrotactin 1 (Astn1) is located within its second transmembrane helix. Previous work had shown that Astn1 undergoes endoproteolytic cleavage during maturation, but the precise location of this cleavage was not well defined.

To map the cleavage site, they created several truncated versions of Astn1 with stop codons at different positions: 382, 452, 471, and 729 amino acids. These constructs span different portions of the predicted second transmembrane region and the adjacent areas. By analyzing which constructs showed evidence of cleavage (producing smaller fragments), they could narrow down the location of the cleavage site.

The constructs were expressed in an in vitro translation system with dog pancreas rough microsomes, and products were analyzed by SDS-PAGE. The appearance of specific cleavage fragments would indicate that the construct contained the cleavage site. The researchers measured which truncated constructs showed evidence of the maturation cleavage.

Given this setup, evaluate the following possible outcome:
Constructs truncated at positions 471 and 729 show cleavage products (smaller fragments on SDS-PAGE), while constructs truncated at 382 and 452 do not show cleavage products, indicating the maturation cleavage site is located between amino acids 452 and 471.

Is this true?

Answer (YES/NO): NO